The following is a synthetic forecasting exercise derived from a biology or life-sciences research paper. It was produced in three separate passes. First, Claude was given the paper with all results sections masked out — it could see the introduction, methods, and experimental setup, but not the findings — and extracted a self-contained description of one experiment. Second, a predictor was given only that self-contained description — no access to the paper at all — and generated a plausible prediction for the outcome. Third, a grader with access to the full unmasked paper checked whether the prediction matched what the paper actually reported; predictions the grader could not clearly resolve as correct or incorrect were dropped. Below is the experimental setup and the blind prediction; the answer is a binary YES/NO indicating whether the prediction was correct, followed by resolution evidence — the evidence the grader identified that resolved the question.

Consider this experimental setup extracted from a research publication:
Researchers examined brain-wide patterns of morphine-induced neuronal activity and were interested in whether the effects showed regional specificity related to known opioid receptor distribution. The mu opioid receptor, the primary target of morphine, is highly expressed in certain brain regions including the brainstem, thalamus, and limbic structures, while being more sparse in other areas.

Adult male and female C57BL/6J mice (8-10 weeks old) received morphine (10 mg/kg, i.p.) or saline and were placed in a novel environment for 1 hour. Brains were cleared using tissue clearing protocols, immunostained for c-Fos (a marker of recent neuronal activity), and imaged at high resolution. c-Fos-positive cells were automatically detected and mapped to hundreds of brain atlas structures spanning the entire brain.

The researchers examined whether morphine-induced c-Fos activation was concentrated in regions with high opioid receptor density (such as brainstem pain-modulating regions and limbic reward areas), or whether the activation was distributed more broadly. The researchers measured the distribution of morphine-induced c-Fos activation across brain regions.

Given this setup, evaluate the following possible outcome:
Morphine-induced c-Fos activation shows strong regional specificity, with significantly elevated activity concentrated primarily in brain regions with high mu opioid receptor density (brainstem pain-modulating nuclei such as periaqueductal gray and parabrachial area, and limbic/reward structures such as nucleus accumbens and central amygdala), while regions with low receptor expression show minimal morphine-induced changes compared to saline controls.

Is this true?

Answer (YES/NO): NO